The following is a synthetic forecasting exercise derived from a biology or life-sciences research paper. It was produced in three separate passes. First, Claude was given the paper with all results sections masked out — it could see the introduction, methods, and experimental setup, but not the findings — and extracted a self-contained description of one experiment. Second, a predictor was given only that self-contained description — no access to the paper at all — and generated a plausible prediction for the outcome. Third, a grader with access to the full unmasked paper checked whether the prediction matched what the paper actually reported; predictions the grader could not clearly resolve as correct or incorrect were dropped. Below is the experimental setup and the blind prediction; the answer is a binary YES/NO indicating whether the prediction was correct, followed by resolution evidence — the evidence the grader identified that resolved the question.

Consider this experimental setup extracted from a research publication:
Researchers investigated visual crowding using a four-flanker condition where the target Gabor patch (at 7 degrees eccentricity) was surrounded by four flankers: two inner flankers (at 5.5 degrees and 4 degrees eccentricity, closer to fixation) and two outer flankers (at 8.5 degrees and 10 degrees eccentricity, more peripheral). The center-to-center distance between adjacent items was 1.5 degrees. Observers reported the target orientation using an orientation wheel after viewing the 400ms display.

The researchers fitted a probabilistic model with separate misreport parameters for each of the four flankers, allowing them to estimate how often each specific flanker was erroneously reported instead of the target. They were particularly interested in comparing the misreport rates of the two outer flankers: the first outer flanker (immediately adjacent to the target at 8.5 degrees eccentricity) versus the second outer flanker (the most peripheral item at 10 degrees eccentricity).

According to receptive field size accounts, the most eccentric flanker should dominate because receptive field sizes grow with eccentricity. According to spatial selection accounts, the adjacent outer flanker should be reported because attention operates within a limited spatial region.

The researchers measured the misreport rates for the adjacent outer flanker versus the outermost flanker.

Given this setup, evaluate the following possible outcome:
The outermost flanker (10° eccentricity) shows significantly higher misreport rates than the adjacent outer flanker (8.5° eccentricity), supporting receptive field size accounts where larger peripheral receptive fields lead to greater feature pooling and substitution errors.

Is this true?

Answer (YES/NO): NO